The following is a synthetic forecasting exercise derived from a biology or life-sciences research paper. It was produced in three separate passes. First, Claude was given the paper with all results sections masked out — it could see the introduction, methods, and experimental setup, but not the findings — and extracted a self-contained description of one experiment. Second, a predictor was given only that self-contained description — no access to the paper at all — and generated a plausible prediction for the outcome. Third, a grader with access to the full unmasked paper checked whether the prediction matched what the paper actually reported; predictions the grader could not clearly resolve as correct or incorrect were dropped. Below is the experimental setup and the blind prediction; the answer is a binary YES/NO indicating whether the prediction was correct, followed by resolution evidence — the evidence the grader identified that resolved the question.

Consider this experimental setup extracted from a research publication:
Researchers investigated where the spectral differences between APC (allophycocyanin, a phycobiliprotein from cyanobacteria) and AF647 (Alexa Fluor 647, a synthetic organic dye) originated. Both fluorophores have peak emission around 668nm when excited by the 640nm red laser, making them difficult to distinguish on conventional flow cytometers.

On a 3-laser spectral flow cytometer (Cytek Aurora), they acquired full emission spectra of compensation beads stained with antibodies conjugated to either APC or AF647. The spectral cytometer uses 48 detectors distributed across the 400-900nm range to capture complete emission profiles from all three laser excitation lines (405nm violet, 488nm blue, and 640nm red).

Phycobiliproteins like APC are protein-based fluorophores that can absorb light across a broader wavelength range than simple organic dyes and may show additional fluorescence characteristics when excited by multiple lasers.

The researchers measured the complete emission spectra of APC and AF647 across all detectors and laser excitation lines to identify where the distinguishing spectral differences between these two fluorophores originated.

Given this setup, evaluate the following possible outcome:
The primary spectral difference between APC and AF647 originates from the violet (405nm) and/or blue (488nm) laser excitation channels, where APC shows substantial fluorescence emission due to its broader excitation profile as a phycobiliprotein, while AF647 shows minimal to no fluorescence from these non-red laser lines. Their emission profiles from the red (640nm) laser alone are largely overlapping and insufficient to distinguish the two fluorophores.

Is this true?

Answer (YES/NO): NO